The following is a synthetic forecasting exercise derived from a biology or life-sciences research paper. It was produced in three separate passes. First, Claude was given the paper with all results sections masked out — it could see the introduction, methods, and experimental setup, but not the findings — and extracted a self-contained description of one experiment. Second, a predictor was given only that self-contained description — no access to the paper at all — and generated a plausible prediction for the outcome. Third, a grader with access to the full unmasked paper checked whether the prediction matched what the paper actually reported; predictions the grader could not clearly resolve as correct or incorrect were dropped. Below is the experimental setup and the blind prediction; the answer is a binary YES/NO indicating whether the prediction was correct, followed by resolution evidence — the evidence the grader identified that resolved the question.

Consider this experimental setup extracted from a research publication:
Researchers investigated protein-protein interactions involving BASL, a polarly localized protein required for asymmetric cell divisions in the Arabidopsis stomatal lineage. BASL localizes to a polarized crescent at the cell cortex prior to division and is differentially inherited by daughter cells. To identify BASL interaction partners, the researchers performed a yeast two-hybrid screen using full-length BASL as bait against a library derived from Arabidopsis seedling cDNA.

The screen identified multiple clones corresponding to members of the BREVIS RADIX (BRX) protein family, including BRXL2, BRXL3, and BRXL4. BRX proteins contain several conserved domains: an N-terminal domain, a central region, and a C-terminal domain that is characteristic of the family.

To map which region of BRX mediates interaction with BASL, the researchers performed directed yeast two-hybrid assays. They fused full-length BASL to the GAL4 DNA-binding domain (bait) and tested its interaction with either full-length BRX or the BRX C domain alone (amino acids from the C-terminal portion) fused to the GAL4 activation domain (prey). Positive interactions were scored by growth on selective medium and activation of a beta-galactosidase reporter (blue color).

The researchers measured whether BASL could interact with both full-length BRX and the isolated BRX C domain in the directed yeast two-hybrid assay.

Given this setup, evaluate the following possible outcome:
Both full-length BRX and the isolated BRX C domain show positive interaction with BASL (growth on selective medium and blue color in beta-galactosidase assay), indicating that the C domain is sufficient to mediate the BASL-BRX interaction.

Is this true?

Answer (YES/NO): YES